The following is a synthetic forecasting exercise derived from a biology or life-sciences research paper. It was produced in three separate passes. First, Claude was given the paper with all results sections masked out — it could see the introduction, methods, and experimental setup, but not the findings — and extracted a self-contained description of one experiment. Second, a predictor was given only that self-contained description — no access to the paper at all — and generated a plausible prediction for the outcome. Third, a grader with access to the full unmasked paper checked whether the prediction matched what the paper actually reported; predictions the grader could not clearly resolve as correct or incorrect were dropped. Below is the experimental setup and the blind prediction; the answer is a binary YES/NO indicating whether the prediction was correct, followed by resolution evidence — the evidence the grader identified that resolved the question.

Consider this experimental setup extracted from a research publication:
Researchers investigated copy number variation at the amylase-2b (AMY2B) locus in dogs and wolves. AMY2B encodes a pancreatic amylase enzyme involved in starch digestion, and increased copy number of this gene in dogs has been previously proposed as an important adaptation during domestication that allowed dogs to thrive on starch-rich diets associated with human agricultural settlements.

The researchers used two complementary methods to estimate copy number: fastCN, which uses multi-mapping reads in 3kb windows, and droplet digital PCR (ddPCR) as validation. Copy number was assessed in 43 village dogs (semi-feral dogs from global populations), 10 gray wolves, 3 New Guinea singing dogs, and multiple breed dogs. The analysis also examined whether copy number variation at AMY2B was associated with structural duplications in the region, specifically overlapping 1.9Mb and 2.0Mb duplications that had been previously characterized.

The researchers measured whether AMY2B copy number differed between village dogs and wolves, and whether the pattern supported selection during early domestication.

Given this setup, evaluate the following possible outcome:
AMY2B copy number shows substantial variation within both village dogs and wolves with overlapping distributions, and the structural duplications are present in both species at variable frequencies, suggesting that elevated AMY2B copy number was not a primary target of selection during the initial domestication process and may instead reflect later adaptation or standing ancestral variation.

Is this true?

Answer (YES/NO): NO